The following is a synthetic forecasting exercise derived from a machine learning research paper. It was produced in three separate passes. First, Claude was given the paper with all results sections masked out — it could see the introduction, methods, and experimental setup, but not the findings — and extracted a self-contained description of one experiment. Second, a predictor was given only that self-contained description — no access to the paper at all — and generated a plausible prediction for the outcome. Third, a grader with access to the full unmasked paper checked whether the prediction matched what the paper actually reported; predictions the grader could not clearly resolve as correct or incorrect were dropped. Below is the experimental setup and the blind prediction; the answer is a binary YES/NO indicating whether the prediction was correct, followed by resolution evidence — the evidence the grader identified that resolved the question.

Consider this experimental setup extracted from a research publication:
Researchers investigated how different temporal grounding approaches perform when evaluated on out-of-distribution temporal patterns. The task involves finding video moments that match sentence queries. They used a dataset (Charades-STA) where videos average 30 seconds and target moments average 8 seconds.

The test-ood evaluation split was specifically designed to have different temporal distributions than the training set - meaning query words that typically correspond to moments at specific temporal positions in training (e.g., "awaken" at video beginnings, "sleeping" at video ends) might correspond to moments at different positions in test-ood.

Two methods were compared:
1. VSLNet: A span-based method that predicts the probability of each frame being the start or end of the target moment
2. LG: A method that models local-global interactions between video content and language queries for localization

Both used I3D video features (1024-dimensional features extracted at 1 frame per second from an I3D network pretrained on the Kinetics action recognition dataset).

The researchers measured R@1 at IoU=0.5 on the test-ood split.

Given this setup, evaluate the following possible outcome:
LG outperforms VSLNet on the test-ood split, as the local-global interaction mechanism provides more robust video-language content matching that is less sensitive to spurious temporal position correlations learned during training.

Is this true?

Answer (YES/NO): YES